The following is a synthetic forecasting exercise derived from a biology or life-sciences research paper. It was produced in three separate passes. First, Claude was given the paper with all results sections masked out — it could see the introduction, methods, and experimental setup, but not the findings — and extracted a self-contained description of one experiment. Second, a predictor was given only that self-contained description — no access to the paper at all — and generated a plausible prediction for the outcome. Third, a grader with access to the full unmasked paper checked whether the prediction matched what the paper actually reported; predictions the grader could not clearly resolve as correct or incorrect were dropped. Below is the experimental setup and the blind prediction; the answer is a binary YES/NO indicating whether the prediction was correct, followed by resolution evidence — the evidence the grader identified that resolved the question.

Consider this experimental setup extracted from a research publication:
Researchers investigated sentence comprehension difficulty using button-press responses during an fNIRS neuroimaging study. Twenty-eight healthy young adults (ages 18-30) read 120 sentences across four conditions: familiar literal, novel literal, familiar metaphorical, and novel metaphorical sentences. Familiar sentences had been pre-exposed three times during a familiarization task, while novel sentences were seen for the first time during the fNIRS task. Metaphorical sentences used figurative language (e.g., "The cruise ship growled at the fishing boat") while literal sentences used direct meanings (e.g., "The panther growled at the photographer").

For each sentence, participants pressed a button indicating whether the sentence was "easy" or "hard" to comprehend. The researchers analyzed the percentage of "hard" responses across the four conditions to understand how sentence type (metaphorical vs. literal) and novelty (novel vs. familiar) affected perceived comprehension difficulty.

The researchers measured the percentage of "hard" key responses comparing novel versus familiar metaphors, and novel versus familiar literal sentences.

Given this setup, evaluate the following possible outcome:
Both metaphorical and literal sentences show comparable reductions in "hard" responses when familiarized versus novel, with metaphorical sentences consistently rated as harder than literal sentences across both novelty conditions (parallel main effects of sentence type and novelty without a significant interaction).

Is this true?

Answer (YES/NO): NO